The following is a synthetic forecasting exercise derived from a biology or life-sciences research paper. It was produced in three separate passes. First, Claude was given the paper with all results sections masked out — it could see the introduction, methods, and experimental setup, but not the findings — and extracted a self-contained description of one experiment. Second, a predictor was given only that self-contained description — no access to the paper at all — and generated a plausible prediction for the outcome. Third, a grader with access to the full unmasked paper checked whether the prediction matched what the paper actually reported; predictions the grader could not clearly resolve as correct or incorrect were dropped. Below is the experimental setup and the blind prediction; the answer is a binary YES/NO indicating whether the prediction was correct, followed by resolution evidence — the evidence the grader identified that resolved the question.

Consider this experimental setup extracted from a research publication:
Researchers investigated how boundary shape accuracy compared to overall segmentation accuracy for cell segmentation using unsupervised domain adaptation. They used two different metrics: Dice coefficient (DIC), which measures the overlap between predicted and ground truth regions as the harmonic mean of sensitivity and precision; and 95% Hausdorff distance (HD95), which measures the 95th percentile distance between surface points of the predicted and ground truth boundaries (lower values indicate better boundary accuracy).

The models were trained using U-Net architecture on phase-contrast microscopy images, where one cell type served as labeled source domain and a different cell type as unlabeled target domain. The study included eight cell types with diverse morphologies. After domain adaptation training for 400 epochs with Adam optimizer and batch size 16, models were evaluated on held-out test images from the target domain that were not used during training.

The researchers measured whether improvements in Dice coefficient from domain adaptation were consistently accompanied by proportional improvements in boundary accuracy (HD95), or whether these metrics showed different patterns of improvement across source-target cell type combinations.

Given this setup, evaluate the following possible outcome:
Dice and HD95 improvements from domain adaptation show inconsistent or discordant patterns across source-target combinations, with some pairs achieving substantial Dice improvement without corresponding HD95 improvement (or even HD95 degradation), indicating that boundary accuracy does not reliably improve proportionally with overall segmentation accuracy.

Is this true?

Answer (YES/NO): YES